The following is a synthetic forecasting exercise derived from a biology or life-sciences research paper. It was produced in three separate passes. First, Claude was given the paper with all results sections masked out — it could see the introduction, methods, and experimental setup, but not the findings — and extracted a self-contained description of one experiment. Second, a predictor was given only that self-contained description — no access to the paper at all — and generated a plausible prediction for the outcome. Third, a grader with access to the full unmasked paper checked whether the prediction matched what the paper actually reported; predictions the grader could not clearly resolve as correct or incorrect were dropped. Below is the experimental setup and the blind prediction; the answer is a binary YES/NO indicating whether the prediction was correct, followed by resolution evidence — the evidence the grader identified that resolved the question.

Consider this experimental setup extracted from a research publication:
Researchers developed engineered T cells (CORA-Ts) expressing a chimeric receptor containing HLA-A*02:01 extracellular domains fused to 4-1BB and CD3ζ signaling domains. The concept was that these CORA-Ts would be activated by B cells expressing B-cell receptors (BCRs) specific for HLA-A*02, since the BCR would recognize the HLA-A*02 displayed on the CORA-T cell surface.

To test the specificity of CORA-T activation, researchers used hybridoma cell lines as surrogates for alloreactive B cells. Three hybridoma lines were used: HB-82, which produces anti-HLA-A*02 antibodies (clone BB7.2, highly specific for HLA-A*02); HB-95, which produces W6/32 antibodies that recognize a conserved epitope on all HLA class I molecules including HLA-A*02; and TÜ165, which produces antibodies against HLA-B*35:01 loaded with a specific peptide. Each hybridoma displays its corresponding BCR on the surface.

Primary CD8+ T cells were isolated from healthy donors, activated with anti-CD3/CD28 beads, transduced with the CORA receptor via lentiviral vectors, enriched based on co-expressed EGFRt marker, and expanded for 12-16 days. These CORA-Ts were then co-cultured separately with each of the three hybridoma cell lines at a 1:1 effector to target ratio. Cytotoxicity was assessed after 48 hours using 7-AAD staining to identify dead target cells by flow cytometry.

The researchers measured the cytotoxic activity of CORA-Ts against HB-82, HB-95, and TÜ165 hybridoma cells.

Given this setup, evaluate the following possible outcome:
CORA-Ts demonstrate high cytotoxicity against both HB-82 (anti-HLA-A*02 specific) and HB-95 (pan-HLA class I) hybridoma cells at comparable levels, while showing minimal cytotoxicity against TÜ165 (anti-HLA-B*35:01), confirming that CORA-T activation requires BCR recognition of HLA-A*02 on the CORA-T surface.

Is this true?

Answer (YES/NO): NO